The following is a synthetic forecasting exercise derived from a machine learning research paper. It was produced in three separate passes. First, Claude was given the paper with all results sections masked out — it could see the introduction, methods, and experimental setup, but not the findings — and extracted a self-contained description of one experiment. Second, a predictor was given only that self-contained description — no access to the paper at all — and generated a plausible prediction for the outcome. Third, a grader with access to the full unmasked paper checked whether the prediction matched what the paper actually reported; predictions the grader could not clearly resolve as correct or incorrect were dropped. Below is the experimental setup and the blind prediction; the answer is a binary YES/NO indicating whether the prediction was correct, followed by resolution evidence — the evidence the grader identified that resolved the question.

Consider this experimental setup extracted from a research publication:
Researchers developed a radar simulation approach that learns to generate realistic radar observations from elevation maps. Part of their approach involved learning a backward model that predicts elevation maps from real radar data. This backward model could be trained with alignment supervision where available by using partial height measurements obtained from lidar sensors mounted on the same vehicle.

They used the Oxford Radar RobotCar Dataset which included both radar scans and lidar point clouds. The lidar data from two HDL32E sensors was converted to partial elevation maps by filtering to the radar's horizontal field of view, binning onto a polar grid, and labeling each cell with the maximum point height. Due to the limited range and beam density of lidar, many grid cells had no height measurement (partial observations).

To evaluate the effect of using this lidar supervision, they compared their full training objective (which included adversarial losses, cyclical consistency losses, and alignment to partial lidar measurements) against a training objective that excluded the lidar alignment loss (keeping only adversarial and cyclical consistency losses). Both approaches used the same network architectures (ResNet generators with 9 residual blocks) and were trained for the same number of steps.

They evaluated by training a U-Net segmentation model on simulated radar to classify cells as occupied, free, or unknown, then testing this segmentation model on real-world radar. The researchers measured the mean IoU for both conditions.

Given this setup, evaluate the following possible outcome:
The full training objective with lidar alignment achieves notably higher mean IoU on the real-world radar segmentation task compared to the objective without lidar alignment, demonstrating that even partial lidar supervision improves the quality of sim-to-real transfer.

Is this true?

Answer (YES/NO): YES